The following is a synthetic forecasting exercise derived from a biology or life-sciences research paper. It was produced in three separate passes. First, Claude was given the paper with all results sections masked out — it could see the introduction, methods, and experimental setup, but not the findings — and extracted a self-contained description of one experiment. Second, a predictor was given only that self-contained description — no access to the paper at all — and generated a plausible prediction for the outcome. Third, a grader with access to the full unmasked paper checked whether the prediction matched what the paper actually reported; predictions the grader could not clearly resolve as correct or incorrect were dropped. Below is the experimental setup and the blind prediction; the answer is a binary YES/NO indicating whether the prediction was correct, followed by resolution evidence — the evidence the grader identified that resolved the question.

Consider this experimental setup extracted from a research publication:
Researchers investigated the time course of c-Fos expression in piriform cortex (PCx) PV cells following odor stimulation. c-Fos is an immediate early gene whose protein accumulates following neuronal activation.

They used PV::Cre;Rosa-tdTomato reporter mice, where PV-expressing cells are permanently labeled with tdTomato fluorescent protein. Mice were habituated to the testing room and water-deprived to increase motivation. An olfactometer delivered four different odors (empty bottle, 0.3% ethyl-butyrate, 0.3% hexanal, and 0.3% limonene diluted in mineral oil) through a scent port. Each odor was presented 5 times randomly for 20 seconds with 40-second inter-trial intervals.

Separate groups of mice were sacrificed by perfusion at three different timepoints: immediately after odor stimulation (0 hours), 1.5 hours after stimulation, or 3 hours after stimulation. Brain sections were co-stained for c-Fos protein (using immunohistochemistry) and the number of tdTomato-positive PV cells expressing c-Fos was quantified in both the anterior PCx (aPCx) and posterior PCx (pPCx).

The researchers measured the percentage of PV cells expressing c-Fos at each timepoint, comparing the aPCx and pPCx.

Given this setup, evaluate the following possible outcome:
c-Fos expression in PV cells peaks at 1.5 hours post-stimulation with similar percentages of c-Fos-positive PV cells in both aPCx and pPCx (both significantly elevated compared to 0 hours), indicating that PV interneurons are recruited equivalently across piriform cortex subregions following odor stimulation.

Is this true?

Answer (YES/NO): NO